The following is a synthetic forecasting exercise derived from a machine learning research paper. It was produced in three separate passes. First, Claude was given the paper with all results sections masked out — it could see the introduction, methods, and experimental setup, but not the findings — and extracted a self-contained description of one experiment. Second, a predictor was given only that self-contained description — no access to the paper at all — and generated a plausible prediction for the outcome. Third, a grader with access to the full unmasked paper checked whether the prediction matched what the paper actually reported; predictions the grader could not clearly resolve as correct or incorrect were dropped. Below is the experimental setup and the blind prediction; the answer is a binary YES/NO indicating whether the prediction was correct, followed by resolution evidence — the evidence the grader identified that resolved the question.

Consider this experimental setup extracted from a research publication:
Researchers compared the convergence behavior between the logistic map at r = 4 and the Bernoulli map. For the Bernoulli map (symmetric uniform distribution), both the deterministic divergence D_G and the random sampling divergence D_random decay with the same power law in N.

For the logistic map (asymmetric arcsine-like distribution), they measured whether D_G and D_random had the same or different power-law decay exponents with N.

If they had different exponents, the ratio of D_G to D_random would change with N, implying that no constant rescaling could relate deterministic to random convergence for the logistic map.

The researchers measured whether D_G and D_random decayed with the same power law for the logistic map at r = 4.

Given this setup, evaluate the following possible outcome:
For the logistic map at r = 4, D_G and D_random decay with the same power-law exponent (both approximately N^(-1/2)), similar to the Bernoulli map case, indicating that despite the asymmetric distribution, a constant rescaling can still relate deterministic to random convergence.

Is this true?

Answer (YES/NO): NO